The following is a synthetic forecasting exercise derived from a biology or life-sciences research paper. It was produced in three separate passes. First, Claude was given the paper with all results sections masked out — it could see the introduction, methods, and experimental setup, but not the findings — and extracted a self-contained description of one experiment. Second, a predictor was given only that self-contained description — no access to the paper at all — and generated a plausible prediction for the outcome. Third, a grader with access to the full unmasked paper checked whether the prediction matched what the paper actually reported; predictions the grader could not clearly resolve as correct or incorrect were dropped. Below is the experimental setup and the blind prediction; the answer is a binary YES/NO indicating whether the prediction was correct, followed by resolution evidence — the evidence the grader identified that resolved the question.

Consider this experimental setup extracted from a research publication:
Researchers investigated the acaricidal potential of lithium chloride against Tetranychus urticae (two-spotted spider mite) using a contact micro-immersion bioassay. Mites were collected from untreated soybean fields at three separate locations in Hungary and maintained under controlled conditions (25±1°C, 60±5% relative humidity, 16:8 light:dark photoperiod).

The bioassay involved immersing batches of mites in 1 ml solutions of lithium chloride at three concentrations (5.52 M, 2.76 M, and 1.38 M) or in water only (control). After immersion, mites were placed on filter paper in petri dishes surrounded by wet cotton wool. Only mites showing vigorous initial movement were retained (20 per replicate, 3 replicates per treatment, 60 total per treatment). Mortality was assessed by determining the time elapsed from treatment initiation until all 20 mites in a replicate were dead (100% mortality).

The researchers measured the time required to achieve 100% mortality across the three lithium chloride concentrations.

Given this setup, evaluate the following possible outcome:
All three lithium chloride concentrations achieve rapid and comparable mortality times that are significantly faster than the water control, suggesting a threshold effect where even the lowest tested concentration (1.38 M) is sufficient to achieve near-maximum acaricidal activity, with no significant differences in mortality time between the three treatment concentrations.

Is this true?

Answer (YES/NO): YES